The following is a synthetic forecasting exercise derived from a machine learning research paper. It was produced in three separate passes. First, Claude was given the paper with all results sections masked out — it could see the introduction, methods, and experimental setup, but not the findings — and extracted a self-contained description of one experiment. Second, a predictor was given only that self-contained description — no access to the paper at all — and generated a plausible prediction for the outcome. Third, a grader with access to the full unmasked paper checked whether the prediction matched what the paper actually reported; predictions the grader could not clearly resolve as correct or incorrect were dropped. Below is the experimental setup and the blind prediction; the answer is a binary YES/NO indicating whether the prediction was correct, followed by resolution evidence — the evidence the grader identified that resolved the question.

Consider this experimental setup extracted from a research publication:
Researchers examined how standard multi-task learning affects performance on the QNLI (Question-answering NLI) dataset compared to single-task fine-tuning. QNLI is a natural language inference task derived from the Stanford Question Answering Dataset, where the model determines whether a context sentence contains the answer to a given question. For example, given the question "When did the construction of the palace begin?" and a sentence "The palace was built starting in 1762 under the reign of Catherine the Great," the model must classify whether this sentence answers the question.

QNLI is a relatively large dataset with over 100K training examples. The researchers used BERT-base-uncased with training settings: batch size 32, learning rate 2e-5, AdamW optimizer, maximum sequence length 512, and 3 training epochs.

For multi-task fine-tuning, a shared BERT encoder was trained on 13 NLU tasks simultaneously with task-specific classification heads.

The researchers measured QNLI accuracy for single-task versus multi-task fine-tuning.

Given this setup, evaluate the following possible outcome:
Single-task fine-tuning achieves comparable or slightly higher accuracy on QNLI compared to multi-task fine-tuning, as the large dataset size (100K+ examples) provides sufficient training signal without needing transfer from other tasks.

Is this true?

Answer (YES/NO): YES